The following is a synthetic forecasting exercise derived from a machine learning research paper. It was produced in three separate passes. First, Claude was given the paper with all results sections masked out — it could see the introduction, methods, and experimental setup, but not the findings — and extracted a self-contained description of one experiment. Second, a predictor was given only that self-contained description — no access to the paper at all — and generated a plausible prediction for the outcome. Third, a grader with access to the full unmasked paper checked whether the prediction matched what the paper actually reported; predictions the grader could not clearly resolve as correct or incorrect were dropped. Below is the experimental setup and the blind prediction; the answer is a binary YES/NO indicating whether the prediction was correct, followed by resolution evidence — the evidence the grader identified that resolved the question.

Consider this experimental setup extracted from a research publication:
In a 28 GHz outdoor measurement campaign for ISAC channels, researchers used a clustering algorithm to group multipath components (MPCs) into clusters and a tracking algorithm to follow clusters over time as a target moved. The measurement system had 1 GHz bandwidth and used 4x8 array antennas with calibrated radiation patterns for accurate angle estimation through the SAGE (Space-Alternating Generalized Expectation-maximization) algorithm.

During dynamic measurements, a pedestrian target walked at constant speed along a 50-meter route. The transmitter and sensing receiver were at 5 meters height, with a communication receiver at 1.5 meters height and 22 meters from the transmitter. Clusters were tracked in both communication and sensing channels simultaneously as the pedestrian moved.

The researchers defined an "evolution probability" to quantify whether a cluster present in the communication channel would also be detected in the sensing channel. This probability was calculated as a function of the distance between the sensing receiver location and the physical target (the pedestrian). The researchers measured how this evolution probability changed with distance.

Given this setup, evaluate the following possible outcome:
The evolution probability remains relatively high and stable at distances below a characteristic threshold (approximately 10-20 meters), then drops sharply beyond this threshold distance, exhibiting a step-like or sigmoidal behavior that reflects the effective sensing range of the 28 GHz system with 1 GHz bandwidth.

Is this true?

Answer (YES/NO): NO